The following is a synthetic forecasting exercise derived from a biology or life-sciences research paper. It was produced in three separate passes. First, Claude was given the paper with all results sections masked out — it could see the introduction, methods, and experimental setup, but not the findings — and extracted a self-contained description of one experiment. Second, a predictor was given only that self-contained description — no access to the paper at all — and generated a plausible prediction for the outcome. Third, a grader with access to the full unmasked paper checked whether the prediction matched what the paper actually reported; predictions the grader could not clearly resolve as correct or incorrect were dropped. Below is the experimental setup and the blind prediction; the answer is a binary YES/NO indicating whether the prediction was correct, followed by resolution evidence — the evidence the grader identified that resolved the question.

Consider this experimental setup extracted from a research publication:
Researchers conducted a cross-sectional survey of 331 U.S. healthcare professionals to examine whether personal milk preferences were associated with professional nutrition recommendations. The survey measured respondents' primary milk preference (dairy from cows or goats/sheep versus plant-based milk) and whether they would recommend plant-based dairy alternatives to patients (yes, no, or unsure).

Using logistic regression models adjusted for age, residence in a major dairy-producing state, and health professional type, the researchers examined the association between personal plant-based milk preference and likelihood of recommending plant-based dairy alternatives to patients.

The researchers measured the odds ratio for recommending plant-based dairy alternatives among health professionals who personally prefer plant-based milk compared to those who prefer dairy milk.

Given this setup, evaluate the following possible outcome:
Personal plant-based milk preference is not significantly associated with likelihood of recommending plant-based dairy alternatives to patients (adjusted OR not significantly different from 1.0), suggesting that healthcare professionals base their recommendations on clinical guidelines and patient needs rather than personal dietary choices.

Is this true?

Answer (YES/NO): NO